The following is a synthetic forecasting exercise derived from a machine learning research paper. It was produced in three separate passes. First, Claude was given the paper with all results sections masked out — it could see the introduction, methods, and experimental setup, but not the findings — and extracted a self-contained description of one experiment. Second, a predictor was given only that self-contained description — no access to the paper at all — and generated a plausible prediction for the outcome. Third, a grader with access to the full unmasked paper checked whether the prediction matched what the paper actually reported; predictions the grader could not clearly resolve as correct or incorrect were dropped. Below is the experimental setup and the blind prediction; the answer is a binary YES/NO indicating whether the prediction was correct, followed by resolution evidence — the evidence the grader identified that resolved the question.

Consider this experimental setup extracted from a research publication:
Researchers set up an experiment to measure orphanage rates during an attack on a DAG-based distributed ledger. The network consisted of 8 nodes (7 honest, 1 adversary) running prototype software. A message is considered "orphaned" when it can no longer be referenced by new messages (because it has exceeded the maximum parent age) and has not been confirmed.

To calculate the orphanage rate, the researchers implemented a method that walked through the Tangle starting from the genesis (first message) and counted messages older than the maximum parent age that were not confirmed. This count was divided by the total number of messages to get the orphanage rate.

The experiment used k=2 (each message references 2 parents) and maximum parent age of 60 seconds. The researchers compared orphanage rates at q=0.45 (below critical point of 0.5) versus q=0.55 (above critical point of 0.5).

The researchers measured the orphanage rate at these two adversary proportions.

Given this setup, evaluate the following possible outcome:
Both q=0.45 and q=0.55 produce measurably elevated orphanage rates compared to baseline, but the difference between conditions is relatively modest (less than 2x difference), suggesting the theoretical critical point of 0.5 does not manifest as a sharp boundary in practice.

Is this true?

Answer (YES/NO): NO